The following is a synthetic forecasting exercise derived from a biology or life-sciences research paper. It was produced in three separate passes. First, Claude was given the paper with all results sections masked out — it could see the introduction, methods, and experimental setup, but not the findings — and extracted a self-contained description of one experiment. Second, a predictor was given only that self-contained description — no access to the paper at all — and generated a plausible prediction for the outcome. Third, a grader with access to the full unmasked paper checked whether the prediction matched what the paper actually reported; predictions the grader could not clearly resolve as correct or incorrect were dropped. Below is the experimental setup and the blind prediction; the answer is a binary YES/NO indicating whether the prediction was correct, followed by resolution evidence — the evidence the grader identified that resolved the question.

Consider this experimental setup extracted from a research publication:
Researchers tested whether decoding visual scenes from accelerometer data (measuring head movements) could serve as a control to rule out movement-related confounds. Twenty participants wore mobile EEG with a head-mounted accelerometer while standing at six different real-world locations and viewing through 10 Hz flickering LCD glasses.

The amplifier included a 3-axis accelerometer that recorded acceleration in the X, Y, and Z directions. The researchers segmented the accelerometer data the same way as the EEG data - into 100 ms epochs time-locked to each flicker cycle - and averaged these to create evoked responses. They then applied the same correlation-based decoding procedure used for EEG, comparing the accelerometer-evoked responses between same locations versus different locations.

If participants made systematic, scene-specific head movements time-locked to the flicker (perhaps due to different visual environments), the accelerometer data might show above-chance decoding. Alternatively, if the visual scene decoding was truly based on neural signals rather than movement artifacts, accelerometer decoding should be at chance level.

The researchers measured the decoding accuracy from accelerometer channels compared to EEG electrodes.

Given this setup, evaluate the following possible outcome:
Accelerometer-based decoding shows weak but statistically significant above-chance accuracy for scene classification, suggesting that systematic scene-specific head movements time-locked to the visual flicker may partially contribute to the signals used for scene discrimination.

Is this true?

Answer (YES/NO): NO